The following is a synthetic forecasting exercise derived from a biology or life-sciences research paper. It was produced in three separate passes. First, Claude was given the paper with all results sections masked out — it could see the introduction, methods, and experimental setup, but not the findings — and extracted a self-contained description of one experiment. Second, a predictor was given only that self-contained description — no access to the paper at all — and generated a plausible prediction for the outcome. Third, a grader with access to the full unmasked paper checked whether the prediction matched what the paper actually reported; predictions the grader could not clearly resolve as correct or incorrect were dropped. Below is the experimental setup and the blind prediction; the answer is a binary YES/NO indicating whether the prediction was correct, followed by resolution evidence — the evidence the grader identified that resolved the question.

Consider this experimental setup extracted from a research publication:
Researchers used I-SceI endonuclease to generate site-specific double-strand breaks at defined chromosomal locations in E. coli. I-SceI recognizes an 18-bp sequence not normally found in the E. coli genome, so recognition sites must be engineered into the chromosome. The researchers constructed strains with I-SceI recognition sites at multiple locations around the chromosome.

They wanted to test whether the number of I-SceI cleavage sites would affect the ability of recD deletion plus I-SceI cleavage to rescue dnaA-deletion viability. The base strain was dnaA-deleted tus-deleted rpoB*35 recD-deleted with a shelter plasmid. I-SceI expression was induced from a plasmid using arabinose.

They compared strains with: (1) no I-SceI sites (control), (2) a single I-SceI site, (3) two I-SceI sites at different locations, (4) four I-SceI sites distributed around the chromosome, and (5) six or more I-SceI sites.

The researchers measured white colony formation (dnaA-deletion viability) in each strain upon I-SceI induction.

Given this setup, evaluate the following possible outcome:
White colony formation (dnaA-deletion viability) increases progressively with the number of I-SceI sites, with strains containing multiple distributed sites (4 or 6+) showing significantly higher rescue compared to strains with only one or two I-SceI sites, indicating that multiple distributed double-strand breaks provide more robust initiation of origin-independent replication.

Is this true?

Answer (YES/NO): NO